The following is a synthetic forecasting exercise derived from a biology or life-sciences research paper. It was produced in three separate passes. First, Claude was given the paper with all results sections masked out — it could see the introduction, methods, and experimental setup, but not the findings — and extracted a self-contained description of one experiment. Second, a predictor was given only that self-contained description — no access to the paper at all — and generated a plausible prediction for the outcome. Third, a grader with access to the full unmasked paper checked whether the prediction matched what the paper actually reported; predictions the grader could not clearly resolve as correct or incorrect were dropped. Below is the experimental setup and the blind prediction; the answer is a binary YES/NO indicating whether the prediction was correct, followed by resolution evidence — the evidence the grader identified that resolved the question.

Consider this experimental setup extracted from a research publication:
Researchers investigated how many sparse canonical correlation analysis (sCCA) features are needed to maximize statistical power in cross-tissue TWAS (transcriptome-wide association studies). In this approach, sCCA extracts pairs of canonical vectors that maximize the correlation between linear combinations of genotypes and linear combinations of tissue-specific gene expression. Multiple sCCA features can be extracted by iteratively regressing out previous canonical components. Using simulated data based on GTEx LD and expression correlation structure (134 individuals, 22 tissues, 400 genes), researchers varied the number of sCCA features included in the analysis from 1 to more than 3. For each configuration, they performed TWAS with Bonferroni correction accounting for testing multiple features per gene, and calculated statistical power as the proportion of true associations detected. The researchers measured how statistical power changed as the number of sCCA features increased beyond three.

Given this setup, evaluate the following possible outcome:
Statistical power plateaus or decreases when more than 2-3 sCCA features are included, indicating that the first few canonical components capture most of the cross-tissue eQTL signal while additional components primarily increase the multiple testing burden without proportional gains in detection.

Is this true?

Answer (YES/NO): YES